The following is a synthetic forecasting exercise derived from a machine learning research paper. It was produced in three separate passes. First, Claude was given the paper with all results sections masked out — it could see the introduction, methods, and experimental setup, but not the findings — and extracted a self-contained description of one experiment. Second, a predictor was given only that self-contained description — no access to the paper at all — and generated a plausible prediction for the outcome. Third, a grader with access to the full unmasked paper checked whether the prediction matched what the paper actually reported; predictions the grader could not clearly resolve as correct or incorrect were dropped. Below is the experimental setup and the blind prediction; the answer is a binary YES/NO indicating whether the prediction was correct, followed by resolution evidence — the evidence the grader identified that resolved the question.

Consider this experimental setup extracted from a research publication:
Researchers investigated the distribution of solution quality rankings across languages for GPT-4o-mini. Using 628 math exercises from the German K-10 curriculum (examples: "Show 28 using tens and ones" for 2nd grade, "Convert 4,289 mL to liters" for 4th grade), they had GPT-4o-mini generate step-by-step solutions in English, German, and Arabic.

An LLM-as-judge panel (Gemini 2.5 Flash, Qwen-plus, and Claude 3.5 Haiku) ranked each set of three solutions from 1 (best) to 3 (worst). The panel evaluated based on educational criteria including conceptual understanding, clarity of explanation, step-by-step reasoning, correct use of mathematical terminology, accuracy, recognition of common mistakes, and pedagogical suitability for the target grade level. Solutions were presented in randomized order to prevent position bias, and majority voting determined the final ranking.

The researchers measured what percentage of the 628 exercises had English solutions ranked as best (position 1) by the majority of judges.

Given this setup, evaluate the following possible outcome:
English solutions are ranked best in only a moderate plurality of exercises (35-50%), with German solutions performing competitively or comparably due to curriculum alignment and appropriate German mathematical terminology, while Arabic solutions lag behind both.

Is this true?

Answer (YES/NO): NO